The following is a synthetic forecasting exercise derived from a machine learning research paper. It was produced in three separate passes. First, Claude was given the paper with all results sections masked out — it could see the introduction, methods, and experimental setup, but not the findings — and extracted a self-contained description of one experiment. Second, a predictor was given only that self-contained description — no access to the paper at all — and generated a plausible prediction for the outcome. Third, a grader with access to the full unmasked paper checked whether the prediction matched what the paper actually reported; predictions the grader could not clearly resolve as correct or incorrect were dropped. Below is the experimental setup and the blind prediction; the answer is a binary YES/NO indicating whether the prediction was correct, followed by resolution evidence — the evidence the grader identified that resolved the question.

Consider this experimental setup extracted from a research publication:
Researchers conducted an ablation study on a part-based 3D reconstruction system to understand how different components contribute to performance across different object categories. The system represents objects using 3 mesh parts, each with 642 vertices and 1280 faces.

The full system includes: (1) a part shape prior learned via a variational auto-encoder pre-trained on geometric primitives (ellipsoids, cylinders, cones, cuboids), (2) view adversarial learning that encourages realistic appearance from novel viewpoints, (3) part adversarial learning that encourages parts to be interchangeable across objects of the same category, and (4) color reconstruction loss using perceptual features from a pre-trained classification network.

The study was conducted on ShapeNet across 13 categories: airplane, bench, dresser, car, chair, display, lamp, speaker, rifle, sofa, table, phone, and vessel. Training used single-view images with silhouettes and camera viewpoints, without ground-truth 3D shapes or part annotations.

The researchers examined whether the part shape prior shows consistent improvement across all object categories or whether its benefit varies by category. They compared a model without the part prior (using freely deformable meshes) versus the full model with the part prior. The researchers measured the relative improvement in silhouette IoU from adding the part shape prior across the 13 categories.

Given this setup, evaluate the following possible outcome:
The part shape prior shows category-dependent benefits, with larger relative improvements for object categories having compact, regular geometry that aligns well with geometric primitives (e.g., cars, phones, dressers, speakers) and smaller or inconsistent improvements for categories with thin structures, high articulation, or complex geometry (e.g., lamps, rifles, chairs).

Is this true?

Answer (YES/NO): NO